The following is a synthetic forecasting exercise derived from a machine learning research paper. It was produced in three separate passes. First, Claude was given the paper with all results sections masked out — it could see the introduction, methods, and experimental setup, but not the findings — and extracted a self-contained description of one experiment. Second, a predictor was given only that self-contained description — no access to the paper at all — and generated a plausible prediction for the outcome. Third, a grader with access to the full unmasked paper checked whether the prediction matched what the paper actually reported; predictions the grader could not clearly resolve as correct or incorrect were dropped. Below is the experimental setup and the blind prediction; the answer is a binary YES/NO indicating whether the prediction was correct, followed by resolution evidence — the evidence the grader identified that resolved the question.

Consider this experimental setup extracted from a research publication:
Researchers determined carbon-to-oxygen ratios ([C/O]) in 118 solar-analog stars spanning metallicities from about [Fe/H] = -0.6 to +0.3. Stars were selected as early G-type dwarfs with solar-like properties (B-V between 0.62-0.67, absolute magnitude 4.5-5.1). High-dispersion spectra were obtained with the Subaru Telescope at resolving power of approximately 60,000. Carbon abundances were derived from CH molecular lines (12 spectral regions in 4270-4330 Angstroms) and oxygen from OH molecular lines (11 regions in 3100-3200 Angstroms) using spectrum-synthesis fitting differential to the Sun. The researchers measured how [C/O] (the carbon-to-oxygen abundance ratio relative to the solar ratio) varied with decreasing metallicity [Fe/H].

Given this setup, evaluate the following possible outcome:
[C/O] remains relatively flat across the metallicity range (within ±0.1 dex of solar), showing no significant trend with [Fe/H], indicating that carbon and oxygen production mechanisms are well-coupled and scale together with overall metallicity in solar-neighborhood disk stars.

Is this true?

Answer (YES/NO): NO